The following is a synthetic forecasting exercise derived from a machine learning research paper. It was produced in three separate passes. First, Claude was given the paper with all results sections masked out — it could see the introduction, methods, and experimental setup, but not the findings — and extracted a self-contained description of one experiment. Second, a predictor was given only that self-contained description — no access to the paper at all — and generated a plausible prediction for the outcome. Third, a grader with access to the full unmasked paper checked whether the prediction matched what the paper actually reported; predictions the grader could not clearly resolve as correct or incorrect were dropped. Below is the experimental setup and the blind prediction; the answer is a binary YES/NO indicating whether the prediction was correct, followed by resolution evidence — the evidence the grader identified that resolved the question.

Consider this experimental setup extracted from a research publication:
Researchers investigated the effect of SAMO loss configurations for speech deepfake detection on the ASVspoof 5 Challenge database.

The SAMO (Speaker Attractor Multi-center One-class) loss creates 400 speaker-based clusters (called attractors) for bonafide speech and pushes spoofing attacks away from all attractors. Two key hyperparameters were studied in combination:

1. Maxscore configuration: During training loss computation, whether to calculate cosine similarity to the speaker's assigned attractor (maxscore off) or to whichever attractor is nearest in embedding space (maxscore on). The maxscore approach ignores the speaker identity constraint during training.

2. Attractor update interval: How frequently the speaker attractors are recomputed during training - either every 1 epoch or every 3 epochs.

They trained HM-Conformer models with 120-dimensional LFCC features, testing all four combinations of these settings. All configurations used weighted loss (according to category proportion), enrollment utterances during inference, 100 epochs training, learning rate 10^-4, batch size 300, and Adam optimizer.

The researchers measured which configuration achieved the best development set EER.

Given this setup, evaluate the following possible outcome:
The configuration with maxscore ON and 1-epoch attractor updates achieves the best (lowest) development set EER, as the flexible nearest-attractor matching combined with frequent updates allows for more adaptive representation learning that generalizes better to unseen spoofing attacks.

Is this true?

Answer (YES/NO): NO